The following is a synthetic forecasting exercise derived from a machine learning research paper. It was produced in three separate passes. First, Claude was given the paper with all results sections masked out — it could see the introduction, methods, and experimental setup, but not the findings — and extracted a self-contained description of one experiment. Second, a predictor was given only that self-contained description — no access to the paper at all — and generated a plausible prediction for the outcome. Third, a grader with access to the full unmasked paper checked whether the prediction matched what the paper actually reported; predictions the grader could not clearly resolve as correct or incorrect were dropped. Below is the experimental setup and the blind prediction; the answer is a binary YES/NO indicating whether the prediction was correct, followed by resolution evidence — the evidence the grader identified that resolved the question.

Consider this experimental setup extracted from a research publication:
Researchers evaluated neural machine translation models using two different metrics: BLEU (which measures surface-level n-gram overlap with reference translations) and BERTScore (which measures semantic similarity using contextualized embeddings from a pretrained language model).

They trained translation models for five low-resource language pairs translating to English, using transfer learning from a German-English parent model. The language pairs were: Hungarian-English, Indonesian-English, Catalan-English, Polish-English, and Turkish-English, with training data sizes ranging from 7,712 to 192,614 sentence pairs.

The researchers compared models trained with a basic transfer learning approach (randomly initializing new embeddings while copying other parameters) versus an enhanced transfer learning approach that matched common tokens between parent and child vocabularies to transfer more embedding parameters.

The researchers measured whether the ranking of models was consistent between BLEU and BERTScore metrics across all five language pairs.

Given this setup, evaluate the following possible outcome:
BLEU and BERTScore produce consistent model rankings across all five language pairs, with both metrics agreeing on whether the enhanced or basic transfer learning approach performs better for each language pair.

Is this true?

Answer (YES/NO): YES